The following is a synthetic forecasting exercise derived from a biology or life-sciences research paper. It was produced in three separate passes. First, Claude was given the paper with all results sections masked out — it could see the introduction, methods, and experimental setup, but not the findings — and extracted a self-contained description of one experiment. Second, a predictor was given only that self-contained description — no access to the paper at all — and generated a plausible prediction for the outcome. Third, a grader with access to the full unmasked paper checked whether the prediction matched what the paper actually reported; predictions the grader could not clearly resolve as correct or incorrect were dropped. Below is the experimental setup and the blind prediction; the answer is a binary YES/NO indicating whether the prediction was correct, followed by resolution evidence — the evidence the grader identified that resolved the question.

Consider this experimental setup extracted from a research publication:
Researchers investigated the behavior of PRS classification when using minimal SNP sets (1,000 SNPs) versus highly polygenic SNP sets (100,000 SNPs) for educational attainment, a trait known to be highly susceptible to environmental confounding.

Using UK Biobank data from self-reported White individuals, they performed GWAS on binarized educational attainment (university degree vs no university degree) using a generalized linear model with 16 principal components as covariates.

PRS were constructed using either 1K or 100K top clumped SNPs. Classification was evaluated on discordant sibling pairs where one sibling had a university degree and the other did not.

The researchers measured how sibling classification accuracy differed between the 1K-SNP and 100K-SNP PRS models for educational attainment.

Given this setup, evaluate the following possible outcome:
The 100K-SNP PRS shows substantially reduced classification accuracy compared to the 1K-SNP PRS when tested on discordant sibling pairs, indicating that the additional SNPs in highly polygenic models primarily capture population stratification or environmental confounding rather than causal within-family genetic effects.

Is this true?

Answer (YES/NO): NO